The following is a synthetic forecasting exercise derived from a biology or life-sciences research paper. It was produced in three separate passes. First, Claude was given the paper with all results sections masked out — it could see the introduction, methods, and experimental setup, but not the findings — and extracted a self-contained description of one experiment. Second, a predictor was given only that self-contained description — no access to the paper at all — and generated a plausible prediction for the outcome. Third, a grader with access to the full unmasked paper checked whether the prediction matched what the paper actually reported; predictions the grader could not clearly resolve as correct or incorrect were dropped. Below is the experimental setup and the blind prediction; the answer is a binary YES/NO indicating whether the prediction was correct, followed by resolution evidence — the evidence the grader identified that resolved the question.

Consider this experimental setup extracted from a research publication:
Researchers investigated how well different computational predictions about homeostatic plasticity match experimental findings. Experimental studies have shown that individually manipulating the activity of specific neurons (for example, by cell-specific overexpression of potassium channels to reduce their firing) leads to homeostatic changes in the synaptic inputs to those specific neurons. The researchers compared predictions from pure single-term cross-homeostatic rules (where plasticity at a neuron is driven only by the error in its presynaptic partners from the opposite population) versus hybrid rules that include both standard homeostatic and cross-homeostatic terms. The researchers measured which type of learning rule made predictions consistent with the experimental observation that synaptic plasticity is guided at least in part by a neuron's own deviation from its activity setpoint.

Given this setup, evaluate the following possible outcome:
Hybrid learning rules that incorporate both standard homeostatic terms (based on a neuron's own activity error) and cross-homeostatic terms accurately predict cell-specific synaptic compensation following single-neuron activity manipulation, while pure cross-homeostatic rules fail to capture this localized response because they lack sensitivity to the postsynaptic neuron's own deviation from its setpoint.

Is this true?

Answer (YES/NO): YES